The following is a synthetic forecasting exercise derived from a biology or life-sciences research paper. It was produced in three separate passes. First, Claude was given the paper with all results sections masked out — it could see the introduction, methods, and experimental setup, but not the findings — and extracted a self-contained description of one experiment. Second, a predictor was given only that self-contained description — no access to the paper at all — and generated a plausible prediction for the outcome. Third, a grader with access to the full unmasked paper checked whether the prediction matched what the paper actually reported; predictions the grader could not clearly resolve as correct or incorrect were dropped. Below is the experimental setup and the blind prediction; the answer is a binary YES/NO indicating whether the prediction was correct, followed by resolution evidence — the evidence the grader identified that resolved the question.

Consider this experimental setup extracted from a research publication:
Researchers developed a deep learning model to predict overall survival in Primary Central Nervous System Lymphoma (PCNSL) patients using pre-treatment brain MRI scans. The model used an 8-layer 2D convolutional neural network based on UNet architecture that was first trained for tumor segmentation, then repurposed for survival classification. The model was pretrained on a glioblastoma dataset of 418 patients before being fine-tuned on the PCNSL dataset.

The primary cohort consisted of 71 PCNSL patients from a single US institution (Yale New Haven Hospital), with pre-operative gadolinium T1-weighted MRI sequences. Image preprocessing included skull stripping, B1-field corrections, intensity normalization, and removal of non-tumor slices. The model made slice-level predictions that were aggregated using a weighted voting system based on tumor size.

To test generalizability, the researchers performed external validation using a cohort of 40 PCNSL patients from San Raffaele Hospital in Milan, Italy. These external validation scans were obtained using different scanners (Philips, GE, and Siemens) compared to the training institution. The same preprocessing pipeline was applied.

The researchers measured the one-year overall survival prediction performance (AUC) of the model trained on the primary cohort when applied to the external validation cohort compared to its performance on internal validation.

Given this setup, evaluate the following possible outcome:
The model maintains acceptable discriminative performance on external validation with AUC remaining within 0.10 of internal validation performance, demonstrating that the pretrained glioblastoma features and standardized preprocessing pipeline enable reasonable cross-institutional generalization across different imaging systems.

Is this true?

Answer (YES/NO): NO